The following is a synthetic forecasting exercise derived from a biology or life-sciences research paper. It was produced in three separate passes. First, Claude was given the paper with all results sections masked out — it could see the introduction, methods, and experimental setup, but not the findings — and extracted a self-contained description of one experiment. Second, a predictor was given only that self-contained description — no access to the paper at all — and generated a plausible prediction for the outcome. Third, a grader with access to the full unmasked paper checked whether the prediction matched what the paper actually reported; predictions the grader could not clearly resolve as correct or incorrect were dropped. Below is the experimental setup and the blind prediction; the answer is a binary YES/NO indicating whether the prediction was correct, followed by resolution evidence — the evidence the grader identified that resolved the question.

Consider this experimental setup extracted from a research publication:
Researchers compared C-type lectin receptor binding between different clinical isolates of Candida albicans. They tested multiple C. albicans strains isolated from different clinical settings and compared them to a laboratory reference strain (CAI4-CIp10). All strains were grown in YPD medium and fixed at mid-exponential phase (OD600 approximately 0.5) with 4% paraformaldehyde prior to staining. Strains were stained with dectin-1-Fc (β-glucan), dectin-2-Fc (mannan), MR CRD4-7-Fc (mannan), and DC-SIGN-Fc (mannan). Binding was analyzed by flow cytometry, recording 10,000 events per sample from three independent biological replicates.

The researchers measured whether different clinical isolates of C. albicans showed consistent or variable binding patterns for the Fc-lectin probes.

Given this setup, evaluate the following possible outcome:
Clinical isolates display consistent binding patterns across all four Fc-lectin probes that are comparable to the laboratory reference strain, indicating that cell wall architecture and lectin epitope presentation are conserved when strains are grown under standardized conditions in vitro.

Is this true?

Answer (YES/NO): NO